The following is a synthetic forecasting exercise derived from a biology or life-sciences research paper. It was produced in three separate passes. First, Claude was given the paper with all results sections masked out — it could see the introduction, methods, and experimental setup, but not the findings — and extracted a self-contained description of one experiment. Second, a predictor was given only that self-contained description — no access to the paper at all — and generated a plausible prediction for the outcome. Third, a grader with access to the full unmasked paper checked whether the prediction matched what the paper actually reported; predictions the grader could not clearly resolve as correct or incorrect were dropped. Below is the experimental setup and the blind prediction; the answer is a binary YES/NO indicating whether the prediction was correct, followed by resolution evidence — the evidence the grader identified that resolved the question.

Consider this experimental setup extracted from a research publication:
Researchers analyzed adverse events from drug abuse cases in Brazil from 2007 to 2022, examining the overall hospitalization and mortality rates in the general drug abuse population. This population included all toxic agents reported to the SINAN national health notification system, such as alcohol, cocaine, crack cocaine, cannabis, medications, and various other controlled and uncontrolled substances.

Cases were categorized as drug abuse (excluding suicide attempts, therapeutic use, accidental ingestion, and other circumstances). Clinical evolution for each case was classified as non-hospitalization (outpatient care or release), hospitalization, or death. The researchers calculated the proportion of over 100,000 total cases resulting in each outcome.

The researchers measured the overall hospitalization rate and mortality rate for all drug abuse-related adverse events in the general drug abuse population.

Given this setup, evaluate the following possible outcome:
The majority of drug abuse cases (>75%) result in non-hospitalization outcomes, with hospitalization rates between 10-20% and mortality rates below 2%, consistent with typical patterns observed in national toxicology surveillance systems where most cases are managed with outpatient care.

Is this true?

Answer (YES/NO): YES